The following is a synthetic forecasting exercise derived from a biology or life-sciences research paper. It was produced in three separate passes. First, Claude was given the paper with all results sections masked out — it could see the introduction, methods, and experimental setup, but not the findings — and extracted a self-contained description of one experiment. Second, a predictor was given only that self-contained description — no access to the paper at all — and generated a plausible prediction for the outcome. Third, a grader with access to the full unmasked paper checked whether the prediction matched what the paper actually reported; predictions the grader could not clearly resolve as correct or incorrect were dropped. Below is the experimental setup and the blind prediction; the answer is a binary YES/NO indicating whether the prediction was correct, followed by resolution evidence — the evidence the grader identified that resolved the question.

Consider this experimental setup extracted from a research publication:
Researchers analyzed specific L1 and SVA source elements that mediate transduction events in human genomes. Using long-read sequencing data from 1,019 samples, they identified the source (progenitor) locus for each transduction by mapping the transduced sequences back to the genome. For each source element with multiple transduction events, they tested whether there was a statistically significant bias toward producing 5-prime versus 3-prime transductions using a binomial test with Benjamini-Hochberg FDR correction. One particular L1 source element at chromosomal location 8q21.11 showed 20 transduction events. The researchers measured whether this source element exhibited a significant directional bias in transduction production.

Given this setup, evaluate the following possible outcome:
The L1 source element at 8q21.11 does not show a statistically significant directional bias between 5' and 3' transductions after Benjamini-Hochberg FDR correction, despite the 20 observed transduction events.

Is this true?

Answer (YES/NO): NO